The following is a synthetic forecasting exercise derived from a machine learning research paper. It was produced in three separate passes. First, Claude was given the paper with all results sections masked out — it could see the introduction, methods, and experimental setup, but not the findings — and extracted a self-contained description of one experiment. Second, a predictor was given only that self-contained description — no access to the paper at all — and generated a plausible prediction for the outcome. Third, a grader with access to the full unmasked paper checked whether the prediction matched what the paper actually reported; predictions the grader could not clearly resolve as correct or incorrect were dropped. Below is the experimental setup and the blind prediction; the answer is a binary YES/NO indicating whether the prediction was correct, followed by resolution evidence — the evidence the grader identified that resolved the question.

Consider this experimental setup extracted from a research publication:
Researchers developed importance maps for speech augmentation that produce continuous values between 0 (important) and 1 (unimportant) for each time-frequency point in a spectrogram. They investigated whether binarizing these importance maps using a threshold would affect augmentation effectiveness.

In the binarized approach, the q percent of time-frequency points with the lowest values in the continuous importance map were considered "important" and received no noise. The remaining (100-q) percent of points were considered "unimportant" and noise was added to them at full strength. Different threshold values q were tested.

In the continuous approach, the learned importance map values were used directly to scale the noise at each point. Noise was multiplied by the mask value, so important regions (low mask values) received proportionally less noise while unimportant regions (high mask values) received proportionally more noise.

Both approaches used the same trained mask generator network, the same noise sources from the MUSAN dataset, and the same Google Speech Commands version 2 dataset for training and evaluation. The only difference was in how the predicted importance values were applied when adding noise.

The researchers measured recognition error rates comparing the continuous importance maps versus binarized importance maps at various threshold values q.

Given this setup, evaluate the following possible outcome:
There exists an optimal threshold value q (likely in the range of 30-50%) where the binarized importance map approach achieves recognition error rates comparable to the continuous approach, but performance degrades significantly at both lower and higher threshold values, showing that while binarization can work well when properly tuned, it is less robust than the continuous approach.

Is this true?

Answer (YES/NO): NO